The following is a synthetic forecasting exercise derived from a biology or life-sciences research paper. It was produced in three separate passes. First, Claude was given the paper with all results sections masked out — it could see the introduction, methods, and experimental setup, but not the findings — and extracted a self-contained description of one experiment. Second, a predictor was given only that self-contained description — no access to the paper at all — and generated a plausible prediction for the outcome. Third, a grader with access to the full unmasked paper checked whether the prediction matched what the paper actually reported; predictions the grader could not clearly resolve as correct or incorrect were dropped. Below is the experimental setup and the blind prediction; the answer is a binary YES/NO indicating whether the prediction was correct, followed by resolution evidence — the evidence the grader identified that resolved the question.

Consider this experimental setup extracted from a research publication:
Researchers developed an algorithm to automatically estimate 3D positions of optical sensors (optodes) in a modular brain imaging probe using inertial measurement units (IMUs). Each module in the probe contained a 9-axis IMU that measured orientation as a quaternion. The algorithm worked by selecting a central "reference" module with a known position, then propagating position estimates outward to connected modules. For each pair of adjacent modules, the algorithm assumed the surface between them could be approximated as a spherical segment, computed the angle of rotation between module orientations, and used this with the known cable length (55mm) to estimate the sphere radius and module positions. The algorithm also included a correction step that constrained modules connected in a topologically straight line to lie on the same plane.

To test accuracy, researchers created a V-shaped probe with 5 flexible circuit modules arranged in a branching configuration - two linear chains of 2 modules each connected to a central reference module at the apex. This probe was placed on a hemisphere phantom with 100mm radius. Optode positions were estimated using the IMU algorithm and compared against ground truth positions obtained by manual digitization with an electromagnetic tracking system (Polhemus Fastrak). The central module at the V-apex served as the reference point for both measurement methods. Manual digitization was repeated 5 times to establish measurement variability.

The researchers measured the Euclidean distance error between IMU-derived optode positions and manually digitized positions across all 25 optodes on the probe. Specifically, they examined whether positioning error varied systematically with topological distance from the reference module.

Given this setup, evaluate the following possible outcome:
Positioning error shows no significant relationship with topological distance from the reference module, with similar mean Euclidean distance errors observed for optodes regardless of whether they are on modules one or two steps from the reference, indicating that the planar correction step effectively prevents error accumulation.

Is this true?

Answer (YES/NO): NO